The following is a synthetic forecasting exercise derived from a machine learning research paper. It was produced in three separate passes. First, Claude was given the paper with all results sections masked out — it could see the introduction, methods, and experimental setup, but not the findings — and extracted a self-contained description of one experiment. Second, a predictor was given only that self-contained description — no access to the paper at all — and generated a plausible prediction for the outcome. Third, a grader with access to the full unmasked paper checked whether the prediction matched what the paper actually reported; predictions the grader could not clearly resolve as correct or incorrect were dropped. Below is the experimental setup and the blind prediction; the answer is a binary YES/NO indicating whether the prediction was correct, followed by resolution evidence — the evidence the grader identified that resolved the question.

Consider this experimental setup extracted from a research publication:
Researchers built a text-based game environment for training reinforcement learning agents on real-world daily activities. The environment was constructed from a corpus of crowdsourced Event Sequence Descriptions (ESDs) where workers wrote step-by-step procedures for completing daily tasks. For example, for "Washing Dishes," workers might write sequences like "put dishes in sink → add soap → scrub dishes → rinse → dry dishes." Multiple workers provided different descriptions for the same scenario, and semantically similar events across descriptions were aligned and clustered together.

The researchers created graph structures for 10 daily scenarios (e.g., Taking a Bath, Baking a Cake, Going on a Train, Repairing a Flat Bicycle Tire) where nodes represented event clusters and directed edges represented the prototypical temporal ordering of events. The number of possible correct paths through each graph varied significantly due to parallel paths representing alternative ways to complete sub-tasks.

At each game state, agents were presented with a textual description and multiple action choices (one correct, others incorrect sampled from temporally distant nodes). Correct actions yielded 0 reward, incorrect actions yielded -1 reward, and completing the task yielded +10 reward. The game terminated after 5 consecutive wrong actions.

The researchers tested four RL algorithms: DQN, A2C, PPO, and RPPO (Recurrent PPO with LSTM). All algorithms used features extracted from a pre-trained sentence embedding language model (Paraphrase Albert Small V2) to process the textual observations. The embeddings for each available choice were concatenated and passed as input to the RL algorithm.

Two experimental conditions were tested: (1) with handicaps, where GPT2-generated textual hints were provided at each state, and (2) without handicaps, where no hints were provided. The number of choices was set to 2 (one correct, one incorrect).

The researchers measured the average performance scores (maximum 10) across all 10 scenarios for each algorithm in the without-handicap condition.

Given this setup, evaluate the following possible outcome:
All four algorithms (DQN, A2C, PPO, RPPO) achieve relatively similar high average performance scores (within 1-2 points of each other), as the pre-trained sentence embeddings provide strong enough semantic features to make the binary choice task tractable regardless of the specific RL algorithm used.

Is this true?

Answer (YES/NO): NO